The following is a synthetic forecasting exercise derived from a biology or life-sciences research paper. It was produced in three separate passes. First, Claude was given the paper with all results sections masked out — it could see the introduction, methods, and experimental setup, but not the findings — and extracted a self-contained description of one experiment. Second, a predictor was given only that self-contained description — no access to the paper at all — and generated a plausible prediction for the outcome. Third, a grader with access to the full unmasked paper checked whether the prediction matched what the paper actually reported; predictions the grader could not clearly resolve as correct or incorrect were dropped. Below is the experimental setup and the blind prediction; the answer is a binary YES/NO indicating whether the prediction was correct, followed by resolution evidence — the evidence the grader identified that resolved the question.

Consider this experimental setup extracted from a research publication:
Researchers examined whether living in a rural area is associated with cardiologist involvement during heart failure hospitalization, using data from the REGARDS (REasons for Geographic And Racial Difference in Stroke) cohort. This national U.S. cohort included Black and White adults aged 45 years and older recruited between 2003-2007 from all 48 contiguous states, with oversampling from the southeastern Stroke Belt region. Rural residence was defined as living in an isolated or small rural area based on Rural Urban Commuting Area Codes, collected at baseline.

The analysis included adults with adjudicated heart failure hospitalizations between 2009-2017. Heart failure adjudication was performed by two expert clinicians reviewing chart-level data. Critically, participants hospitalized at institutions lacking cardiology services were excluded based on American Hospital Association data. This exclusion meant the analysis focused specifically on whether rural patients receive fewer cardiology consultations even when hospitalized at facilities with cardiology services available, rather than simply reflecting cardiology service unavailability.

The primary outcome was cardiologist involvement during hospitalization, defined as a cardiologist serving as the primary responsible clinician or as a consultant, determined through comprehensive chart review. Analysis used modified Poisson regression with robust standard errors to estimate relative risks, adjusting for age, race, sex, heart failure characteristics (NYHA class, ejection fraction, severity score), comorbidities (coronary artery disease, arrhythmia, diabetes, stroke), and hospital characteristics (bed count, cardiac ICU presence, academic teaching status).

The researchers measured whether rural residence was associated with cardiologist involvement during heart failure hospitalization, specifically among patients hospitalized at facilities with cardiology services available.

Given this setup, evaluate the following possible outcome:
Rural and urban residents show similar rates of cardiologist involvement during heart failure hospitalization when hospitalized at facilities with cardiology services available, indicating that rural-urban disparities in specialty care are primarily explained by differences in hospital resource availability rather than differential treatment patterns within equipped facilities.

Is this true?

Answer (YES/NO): YES